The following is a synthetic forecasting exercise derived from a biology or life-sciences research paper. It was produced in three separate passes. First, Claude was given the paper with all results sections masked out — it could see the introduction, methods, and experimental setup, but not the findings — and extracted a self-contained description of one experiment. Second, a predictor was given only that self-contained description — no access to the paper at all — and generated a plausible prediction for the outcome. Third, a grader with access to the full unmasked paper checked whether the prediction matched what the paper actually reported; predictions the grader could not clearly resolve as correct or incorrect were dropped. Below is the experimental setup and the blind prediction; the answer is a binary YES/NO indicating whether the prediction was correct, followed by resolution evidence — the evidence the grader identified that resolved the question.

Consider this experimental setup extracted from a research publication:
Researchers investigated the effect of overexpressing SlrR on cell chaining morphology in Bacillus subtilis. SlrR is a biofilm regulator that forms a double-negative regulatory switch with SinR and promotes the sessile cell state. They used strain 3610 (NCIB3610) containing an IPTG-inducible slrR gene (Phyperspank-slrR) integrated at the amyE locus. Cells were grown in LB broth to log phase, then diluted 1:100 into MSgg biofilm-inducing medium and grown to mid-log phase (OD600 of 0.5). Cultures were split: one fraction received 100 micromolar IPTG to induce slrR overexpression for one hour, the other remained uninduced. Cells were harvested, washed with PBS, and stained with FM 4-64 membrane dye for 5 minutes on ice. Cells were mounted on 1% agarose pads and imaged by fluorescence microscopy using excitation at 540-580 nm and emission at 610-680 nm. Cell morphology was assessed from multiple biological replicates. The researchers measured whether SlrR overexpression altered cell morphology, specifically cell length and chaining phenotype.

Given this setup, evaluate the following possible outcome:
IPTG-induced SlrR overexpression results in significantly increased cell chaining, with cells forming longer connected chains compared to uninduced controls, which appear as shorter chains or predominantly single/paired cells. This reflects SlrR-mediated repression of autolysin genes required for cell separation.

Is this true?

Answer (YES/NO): YES